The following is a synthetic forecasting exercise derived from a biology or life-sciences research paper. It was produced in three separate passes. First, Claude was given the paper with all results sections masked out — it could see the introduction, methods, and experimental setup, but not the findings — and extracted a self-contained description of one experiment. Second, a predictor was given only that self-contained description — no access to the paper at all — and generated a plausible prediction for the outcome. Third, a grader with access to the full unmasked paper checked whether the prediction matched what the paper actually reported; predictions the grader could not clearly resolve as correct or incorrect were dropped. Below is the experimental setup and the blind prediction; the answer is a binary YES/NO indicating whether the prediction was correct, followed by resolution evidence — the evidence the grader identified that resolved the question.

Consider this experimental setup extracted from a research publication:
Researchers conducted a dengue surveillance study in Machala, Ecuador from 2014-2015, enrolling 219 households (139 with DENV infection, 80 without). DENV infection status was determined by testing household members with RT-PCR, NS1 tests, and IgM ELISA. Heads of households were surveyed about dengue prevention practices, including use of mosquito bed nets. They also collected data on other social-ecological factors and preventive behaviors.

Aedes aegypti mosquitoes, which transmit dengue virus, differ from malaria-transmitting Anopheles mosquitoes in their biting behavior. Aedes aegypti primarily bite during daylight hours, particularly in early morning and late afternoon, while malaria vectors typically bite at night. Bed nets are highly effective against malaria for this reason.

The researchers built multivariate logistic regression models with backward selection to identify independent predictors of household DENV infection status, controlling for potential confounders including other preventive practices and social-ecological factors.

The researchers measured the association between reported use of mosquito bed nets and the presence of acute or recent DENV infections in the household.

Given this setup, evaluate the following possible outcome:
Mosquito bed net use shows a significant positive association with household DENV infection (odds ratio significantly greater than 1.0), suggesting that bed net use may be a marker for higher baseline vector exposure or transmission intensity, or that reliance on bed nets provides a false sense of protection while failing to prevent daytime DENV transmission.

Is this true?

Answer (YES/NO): NO